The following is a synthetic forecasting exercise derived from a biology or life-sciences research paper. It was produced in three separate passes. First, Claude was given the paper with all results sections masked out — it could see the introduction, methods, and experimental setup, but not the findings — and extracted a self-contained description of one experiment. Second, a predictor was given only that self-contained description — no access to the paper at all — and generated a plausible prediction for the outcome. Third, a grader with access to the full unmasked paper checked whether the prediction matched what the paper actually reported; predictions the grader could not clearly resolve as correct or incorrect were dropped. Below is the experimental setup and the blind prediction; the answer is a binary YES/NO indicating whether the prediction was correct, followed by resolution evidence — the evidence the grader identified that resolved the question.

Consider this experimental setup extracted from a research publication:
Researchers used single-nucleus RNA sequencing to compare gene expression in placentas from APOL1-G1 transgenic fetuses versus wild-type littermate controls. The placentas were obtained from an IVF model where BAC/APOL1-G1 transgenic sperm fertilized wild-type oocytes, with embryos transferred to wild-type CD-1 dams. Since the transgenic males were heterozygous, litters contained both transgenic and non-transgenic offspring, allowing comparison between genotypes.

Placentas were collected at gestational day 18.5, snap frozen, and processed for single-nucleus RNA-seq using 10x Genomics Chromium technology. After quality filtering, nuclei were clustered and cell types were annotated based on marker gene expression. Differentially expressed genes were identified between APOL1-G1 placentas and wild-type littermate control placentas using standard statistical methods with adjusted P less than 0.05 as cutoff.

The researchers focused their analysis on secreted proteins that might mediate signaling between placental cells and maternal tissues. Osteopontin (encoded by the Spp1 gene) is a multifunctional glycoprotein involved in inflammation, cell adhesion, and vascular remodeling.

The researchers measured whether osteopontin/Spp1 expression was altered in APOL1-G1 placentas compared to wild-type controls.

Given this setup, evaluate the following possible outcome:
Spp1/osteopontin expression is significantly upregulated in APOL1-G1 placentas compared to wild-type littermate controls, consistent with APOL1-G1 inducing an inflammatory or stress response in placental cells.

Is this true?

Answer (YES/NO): YES